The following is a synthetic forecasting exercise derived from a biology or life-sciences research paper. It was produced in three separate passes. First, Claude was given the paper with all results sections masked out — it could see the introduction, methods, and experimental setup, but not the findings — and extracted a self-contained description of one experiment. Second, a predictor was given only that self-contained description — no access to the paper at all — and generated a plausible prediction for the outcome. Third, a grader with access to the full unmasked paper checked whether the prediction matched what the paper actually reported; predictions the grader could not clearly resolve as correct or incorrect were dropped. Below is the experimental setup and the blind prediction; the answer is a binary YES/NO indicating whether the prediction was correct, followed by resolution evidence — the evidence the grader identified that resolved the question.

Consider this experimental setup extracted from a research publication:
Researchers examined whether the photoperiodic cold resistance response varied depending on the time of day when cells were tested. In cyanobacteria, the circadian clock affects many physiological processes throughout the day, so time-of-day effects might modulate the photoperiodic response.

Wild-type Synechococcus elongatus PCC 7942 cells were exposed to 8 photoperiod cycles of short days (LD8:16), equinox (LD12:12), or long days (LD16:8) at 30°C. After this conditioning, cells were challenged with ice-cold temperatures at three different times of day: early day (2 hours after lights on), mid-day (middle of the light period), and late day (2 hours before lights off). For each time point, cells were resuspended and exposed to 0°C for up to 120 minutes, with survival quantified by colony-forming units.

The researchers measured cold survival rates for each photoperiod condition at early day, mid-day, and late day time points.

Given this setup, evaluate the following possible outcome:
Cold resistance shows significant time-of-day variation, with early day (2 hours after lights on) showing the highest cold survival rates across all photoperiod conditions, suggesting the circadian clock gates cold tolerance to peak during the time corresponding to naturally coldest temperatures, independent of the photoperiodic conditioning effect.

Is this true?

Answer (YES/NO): NO